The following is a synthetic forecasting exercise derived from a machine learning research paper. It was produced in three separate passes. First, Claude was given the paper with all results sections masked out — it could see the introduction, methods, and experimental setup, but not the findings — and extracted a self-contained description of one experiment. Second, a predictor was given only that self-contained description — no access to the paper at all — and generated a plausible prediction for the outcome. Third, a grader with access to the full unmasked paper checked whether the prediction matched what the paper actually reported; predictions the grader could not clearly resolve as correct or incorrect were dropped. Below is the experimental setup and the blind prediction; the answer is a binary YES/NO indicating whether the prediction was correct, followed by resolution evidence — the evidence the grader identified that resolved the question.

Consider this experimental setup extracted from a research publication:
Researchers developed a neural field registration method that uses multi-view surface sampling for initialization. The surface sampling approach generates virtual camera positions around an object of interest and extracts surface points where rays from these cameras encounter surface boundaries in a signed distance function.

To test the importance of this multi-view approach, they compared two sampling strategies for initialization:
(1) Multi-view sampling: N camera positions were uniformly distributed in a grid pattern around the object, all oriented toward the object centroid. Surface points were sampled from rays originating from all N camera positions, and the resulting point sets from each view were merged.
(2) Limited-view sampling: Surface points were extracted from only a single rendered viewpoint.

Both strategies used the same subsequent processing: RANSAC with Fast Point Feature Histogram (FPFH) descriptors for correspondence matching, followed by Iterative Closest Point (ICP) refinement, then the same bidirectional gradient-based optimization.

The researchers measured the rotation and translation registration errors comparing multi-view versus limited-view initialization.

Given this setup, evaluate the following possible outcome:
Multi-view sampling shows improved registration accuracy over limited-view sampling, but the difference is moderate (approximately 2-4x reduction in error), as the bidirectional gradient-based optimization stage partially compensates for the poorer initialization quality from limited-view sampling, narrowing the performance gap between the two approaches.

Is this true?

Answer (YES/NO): NO